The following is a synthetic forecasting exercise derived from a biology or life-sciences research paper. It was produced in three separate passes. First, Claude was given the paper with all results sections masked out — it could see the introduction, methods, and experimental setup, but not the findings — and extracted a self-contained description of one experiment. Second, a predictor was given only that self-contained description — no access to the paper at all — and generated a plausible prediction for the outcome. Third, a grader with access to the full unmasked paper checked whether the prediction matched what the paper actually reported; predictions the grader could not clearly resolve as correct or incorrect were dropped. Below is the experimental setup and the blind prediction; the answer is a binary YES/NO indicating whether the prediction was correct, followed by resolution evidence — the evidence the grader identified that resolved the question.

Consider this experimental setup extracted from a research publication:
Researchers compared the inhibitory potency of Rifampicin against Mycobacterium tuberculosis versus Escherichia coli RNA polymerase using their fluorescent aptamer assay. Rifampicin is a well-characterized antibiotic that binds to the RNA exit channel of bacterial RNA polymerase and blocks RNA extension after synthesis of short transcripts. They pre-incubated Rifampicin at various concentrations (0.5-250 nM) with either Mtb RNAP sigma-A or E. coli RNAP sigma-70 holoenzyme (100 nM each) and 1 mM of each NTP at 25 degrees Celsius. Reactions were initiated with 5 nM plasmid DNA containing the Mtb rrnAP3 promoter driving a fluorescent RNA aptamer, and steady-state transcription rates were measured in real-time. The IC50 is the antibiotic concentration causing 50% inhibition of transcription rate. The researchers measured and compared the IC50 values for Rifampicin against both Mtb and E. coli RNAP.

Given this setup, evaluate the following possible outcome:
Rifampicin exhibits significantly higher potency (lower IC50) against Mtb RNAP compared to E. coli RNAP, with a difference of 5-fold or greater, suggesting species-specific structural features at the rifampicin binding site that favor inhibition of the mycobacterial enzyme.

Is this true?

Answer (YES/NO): NO